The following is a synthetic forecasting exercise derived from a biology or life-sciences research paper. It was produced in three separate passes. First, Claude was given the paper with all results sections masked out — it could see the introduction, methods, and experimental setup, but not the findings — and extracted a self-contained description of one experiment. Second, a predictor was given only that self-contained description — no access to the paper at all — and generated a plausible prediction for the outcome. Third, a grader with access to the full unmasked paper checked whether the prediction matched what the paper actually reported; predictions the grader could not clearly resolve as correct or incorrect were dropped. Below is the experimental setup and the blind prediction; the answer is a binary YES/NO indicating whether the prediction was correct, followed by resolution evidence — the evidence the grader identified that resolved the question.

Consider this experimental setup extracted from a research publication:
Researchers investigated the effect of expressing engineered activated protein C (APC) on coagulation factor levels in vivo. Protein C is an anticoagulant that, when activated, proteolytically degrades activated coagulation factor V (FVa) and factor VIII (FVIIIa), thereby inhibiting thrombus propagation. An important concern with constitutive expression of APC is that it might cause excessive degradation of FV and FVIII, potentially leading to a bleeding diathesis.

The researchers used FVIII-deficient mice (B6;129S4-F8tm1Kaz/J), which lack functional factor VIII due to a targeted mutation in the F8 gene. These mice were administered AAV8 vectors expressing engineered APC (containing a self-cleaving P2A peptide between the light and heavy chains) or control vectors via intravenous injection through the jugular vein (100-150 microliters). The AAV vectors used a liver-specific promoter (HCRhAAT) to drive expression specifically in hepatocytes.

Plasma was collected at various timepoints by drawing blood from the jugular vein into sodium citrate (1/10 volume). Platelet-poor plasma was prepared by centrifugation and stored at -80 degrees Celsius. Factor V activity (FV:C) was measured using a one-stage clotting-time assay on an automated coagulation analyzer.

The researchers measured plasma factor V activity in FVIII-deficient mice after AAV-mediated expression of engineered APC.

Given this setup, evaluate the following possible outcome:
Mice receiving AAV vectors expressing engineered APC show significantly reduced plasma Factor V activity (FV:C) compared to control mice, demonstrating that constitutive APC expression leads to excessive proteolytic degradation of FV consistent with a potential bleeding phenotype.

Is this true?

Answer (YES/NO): YES